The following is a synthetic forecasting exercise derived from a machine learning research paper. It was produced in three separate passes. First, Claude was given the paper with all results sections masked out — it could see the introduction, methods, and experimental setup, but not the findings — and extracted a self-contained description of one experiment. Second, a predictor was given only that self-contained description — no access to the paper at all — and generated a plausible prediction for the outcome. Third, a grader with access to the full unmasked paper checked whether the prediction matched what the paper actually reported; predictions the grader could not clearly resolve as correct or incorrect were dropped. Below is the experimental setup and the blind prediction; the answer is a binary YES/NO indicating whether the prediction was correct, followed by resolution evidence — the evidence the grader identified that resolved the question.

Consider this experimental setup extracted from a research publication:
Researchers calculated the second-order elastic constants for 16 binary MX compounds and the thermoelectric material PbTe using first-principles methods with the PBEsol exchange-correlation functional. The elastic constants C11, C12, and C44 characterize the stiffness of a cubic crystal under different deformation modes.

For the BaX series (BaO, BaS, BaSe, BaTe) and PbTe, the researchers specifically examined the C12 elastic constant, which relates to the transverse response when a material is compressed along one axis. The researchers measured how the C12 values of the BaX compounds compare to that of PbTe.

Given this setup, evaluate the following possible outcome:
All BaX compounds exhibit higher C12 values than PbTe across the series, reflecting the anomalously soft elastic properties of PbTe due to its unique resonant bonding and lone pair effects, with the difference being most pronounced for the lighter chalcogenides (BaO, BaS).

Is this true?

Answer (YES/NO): YES